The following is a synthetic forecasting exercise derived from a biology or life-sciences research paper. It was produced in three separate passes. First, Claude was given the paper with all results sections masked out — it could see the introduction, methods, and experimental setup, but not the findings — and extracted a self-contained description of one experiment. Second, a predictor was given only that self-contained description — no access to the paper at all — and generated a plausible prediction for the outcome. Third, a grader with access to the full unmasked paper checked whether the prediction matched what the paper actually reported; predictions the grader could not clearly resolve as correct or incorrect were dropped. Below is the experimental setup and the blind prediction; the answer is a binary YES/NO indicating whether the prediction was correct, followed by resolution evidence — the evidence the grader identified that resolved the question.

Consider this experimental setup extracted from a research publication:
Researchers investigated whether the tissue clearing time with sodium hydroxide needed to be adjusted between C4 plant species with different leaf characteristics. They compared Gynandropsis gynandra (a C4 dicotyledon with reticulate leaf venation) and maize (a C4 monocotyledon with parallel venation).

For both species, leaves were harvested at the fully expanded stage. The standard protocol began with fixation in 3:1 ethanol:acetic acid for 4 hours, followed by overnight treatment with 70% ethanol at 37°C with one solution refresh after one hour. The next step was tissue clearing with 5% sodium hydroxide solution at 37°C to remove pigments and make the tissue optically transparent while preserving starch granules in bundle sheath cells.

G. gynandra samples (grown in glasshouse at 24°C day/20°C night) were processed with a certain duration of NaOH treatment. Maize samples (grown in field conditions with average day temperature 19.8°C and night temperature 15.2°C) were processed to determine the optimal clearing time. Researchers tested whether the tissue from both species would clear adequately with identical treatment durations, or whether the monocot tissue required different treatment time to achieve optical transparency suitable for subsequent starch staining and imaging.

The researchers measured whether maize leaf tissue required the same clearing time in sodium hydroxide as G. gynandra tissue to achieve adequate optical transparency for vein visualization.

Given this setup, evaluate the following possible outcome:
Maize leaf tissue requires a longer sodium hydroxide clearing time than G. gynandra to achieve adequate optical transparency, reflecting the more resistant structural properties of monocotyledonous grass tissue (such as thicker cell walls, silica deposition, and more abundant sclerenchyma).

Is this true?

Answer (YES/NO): YES